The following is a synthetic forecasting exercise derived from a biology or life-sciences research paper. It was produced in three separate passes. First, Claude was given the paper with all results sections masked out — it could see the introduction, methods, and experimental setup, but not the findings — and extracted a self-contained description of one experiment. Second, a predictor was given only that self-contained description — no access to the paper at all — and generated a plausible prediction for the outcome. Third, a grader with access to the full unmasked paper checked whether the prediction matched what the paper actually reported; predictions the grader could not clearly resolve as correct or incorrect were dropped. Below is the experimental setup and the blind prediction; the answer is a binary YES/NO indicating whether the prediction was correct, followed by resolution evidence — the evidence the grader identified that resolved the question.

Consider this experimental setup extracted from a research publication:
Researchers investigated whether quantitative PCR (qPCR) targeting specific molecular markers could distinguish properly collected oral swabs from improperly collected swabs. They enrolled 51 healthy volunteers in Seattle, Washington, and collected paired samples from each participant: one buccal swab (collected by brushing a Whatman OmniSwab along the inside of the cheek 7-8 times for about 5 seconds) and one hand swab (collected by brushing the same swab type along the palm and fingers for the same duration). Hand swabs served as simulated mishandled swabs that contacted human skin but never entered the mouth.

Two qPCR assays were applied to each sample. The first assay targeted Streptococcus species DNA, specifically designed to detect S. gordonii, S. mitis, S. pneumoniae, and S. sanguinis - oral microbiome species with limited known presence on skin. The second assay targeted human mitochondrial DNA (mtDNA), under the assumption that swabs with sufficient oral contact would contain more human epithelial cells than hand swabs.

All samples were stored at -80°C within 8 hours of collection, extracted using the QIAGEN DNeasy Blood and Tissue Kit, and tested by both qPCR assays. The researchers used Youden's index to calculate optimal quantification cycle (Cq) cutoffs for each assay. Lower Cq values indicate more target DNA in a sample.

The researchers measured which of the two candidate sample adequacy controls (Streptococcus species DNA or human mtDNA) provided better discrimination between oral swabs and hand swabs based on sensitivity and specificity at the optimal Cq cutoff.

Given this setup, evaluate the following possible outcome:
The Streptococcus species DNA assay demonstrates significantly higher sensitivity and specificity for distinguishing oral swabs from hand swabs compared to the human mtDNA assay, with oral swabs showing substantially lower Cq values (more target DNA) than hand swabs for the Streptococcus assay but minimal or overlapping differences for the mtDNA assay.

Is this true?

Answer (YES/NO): NO